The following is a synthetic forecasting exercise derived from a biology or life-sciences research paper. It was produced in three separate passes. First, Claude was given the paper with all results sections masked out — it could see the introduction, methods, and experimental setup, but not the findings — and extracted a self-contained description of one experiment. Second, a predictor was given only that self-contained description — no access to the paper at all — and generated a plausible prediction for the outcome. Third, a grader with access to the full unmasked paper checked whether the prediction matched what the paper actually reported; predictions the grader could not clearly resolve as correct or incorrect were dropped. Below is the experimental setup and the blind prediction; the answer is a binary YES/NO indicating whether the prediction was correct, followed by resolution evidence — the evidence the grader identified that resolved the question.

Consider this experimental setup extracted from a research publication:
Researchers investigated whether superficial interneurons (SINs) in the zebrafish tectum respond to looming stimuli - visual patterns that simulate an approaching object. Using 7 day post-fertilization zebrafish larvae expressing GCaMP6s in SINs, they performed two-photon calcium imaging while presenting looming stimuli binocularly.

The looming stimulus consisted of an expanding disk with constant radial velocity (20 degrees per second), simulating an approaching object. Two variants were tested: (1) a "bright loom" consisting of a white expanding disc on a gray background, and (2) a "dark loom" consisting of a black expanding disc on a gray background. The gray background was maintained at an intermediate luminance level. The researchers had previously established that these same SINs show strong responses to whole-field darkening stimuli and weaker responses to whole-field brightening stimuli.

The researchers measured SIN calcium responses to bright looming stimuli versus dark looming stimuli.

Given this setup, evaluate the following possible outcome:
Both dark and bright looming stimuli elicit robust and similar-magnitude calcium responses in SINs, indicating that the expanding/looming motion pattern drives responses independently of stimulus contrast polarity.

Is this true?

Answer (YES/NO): NO